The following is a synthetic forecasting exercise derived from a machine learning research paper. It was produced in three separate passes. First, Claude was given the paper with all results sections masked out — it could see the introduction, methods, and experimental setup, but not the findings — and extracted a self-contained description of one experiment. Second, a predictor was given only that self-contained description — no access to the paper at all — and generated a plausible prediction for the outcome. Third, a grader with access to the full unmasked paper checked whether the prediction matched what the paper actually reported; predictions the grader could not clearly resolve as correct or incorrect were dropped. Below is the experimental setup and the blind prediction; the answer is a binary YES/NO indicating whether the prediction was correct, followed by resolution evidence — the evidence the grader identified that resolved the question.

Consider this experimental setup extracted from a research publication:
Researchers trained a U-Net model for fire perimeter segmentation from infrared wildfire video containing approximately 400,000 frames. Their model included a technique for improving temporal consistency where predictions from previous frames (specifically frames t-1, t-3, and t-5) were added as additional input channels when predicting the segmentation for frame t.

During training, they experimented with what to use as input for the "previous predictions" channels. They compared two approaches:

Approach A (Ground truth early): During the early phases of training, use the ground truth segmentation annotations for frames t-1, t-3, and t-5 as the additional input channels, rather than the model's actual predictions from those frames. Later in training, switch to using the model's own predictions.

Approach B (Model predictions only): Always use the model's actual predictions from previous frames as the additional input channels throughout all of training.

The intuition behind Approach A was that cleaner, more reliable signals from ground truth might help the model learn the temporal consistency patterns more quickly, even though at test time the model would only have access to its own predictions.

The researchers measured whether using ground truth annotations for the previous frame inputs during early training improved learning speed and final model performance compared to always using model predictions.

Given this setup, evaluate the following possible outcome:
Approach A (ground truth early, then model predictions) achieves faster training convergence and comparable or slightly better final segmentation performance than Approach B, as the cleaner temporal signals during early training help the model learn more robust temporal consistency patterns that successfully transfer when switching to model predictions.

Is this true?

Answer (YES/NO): YES